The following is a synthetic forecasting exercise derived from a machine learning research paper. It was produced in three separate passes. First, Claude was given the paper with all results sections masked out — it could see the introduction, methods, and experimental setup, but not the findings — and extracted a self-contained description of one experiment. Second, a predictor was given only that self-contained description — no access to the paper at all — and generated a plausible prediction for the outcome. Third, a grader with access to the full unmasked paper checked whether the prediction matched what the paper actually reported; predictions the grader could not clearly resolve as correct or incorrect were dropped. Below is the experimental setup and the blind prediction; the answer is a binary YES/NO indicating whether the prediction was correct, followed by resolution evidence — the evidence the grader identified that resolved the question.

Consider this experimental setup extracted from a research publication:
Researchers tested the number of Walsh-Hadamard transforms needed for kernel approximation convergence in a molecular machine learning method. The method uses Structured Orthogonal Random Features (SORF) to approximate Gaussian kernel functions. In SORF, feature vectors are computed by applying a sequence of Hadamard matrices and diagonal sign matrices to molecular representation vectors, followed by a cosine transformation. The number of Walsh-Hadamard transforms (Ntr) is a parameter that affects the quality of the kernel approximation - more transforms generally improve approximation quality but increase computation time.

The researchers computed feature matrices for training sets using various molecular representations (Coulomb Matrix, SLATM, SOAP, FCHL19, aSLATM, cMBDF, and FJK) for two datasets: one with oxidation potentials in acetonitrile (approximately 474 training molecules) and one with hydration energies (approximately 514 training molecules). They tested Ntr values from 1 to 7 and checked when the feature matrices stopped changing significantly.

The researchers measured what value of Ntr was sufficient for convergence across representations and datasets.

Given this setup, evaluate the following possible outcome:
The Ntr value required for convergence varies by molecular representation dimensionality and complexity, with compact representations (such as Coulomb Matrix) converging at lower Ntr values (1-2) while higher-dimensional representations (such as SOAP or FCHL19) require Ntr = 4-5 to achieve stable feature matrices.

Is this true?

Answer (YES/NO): NO